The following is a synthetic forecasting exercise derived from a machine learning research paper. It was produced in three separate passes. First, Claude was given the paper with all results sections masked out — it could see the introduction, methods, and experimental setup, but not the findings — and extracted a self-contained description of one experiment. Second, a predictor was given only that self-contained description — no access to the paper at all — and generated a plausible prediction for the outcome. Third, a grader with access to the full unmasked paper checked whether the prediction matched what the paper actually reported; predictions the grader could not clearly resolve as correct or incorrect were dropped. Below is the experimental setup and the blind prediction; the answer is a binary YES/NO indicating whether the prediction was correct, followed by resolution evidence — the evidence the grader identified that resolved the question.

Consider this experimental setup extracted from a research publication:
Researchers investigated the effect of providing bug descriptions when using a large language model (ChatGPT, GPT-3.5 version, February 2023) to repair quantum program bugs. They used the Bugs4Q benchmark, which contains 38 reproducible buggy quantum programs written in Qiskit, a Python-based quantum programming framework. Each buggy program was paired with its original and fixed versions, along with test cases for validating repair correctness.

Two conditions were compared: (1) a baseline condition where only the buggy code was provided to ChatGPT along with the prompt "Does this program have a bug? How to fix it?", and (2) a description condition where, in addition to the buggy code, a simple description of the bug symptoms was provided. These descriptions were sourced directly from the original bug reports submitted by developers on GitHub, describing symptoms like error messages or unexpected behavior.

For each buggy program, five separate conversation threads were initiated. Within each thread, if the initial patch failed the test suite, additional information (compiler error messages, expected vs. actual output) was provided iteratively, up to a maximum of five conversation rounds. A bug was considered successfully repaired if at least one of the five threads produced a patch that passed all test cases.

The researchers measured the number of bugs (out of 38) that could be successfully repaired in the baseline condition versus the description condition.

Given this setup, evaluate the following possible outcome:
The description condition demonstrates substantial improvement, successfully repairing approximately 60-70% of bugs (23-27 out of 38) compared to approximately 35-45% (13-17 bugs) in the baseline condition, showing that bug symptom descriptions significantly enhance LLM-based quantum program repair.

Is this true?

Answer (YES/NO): NO